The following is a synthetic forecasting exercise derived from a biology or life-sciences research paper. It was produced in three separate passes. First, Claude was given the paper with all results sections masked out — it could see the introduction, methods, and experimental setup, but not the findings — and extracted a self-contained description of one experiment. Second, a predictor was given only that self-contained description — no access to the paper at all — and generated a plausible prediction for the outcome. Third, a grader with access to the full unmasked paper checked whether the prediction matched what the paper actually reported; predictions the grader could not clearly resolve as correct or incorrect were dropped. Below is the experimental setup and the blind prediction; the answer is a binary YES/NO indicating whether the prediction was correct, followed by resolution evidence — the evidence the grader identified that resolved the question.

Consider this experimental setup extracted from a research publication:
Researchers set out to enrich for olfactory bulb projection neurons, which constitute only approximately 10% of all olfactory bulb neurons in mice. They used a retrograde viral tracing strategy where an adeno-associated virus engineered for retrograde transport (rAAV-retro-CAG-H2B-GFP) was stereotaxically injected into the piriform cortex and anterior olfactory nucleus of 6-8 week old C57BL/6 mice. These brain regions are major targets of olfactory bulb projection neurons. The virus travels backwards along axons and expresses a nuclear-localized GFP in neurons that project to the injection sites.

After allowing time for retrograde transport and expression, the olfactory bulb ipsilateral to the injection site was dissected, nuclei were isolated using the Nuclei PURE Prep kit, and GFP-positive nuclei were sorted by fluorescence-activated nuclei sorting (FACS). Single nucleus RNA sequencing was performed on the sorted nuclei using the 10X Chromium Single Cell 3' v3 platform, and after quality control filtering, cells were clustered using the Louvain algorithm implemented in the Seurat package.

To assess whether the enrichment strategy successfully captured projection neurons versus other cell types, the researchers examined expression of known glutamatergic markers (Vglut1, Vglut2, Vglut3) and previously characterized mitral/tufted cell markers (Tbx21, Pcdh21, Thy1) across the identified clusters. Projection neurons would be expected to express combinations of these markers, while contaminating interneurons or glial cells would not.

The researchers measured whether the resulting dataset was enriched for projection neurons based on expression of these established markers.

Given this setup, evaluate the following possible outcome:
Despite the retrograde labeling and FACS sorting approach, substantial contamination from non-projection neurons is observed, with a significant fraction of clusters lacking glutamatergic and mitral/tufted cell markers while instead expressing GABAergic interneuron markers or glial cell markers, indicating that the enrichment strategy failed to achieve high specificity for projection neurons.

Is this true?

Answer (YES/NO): YES